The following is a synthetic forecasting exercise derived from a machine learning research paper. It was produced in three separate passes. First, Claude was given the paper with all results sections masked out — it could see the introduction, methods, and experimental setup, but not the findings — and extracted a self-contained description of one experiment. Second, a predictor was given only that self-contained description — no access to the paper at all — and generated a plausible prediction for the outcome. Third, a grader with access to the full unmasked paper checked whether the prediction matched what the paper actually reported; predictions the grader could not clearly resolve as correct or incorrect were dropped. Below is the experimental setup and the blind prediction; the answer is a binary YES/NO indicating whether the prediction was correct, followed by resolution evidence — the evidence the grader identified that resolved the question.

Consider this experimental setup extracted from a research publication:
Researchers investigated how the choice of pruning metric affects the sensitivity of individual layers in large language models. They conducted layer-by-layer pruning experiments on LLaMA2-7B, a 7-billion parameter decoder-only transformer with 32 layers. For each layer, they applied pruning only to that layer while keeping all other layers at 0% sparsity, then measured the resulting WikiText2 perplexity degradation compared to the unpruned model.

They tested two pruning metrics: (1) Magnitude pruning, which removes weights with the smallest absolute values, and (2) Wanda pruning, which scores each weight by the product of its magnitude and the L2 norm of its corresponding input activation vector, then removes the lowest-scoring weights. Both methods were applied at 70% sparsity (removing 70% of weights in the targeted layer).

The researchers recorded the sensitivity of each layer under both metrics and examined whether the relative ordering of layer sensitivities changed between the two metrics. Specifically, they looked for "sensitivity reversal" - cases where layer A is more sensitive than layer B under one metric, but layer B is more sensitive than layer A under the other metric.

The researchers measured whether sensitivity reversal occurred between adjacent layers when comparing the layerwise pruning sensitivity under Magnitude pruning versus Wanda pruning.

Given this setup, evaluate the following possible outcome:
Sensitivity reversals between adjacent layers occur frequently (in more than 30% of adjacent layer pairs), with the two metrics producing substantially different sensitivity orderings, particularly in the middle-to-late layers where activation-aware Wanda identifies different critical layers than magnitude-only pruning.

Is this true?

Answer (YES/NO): NO